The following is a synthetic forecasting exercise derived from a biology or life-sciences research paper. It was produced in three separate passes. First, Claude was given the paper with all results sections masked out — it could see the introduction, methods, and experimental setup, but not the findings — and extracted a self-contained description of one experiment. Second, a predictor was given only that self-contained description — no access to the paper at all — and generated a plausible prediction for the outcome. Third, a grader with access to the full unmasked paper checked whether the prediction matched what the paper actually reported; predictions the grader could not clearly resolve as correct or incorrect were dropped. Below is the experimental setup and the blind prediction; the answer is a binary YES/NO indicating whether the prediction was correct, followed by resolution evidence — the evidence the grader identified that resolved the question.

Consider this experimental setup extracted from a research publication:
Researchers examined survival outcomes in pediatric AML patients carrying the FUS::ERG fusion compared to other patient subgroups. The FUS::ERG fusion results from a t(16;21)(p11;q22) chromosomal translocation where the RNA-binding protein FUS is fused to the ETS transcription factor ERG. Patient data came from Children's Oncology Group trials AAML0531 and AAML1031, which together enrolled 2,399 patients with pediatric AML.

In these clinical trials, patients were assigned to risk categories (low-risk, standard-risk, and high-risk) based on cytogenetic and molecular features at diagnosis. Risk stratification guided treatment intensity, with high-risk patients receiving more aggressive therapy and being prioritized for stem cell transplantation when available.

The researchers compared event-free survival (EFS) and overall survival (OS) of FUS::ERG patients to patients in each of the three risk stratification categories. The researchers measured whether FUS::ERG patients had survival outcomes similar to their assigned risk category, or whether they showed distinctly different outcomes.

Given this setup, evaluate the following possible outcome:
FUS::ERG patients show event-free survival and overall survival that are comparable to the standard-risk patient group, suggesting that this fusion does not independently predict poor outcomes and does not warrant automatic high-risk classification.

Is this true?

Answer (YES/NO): NO